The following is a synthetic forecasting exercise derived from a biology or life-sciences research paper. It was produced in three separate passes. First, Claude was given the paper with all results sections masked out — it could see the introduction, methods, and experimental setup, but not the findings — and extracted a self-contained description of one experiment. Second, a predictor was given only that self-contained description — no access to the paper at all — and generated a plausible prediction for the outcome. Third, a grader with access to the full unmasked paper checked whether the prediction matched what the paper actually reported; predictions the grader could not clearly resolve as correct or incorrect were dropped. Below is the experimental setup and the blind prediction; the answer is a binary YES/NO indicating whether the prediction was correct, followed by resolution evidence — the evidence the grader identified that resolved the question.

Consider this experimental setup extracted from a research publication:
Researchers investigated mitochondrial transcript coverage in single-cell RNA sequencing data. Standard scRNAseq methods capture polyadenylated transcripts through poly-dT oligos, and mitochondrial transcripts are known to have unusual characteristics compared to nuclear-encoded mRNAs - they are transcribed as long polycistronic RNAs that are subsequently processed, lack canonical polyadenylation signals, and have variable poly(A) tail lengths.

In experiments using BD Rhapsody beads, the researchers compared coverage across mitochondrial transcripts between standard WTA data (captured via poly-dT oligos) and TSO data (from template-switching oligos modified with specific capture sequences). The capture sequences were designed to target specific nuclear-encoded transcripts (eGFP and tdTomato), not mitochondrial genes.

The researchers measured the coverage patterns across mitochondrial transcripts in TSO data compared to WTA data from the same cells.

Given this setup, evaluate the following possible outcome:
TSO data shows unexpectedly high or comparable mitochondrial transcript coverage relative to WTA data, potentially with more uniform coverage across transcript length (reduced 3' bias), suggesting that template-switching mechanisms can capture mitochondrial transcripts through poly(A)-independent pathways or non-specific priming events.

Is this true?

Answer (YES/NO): YES